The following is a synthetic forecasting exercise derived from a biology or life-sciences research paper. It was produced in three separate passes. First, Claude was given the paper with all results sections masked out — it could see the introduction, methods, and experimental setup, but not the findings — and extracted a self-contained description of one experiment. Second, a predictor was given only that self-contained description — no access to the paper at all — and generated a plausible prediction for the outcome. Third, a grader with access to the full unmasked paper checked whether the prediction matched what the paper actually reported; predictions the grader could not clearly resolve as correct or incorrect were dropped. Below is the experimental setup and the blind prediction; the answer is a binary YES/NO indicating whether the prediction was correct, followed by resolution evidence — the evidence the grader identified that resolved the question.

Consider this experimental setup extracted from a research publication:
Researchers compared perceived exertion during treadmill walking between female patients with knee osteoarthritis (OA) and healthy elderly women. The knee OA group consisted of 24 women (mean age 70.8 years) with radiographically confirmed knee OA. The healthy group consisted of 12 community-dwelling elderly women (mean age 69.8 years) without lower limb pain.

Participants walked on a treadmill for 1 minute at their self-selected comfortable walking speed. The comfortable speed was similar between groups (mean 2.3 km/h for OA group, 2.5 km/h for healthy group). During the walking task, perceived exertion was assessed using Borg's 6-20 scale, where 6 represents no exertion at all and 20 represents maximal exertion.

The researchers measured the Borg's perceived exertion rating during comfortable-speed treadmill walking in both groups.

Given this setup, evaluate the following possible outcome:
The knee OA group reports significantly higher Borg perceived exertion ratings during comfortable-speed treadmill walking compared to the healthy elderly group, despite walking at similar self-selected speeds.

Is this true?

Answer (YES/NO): NO